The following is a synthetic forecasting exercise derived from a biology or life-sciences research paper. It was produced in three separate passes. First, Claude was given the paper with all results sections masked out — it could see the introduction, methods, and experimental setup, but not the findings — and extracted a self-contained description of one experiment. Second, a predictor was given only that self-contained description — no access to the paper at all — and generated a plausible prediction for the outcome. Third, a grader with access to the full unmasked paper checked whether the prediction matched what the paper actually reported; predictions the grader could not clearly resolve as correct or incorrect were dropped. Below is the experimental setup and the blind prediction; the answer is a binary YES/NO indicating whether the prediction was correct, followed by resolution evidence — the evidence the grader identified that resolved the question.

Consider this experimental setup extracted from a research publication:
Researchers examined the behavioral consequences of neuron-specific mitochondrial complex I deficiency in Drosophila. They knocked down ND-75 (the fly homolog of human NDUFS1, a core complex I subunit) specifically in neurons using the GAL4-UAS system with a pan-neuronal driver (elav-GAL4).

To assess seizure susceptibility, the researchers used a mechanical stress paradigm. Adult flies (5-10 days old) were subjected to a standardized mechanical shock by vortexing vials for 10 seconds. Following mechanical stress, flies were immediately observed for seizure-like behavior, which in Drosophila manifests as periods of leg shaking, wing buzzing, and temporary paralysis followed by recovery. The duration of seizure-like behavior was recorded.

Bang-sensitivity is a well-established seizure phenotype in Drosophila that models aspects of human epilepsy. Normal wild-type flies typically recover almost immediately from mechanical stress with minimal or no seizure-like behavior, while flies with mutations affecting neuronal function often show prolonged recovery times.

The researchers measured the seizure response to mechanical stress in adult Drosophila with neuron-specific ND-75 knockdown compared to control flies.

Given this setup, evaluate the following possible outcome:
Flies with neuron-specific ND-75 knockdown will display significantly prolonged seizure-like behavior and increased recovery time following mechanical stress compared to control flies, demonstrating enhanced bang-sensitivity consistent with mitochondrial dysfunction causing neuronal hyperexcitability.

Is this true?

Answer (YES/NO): YES